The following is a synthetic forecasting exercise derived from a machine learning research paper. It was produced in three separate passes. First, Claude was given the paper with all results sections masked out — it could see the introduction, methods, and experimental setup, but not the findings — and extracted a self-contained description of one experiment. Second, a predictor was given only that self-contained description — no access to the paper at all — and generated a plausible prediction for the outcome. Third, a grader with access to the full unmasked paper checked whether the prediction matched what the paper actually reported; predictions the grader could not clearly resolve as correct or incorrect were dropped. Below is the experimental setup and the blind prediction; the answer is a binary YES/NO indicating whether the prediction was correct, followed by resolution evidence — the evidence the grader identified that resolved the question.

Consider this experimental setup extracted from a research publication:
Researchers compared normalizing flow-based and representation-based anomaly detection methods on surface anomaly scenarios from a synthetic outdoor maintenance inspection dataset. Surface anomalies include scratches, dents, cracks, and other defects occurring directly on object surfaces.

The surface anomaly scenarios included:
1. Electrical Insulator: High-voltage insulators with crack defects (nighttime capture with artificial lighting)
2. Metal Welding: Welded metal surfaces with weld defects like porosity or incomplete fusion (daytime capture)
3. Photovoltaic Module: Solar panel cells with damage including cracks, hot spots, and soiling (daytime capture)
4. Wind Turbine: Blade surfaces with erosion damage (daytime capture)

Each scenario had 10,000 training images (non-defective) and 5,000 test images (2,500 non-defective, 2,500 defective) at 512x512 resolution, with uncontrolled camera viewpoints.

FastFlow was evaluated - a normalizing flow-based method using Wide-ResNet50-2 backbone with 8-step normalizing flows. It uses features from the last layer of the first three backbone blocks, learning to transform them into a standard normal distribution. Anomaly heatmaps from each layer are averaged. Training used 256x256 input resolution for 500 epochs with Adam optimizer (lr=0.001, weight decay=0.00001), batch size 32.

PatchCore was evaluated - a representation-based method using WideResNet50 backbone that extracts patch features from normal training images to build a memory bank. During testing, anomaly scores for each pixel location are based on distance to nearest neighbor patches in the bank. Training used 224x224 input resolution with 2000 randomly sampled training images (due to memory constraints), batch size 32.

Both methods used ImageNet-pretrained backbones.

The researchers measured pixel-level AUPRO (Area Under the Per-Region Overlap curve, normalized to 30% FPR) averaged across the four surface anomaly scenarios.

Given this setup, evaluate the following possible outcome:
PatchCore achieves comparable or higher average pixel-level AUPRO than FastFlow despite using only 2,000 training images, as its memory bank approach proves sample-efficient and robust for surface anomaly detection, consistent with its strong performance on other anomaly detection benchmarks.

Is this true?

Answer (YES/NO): NO